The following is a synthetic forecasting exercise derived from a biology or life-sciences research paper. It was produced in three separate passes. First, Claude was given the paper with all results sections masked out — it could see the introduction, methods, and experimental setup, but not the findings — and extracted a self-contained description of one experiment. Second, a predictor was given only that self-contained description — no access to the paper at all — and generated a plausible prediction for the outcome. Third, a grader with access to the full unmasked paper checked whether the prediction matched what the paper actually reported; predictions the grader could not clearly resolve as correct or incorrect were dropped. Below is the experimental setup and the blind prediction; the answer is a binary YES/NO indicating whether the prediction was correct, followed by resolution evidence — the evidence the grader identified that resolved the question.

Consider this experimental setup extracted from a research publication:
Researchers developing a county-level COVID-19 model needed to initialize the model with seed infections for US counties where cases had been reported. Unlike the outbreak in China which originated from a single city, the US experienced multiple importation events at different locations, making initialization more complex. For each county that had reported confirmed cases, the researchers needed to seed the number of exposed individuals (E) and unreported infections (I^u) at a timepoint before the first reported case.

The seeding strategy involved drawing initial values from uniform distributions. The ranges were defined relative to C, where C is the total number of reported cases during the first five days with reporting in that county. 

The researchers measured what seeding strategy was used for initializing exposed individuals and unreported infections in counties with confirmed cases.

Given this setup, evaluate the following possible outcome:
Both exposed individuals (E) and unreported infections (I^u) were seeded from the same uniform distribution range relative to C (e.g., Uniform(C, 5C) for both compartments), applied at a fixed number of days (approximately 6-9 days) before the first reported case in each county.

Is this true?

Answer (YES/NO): NO